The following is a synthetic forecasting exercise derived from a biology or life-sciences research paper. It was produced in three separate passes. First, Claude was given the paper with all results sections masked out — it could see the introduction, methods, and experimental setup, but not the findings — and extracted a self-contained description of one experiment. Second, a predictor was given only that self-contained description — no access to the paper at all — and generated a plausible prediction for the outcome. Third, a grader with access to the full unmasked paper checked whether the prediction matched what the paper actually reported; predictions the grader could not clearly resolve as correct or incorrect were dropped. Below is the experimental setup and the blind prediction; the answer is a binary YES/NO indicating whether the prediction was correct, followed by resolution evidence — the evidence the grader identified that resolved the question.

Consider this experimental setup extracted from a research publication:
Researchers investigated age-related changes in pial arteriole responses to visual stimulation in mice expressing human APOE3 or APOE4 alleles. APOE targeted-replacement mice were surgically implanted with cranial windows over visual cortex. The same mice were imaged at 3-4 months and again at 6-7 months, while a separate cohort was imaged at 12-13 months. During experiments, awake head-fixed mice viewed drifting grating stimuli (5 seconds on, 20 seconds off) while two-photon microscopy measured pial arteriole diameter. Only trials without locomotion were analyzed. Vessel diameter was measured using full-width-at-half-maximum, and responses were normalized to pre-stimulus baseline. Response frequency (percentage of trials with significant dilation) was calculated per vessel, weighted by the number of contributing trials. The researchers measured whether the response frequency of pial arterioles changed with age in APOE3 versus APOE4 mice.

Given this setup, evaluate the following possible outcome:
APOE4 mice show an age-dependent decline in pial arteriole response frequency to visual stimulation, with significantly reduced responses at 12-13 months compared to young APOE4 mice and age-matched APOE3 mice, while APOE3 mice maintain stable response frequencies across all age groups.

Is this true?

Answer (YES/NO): NO